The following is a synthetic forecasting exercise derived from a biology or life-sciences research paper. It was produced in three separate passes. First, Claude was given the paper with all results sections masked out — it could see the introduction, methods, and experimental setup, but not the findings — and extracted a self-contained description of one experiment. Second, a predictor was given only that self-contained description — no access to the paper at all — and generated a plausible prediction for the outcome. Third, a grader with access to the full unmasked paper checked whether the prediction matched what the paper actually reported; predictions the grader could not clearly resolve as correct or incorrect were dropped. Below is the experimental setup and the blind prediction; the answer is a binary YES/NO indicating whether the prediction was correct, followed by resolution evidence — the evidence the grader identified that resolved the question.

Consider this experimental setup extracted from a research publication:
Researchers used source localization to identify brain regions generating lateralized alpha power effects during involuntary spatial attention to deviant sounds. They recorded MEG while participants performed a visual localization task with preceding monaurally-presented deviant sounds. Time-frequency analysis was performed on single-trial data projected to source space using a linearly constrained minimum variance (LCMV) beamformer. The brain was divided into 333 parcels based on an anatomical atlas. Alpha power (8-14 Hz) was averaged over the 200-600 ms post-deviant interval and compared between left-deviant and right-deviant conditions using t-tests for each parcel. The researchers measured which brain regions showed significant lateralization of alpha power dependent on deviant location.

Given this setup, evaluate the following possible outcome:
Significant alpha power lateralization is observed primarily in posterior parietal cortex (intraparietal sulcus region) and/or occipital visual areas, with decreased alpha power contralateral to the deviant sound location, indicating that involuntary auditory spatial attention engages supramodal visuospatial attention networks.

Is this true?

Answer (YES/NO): NO